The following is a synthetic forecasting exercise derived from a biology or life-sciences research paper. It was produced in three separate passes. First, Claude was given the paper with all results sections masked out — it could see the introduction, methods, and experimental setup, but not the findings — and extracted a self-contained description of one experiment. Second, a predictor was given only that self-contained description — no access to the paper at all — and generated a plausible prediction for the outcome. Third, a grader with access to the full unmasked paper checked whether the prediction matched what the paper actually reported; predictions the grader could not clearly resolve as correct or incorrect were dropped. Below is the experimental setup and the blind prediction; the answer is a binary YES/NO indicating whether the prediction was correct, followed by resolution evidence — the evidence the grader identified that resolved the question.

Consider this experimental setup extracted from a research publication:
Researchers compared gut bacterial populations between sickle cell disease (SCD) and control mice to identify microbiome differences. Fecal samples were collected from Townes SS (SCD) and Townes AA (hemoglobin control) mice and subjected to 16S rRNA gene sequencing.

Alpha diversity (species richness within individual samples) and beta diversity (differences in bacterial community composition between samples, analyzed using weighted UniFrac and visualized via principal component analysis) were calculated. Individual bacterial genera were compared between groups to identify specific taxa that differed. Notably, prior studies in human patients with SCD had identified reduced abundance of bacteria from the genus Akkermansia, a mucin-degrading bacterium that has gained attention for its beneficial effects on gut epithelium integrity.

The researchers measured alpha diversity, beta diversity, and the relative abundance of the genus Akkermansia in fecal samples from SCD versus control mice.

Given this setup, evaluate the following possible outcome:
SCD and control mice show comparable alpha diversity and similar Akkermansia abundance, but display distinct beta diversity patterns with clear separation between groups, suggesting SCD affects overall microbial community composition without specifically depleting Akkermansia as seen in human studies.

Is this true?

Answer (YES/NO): NO